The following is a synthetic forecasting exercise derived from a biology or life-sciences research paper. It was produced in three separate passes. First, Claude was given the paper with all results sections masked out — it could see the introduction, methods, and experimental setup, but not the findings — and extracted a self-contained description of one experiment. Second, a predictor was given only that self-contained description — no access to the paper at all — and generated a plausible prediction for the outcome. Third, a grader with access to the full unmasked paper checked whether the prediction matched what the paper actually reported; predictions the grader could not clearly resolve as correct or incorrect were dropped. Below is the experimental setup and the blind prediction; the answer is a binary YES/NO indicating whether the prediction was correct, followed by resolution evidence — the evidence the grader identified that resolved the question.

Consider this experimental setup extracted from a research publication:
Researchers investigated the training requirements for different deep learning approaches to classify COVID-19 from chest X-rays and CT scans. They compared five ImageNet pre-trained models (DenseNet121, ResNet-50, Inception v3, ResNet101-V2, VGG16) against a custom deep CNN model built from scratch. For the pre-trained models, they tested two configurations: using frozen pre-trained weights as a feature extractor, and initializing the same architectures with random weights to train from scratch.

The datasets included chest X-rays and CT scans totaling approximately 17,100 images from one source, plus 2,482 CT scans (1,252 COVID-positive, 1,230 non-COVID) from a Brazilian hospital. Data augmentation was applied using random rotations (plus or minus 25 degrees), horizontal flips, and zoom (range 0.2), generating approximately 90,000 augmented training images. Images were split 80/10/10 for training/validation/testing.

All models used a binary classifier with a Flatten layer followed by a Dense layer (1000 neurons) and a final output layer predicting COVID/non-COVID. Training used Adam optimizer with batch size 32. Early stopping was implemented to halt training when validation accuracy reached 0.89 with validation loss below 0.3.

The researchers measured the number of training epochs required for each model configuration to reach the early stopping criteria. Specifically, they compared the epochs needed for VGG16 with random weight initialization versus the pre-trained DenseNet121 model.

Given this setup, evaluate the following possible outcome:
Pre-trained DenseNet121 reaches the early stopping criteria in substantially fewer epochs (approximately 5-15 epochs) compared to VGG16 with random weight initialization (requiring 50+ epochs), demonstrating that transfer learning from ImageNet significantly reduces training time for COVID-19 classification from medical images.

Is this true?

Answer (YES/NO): YES